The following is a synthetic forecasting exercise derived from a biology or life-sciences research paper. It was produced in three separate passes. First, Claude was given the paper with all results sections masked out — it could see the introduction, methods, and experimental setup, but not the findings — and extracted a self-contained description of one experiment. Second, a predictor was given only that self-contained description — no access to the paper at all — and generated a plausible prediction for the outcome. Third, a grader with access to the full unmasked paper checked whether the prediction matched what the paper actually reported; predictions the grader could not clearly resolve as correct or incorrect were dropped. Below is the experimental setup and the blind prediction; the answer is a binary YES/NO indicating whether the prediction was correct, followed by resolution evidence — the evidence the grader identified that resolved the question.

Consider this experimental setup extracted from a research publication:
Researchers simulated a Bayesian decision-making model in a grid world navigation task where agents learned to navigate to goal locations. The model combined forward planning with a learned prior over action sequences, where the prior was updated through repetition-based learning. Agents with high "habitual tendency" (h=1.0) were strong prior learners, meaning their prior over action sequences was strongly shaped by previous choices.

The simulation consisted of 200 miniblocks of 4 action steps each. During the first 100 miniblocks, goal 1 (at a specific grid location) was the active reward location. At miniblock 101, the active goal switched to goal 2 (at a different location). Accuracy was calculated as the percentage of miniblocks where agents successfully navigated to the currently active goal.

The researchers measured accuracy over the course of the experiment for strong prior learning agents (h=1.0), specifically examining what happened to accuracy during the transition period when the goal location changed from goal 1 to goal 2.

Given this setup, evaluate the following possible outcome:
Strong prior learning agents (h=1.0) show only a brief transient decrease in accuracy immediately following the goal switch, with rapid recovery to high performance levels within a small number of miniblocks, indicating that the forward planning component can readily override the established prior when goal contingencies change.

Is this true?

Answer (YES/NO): NO